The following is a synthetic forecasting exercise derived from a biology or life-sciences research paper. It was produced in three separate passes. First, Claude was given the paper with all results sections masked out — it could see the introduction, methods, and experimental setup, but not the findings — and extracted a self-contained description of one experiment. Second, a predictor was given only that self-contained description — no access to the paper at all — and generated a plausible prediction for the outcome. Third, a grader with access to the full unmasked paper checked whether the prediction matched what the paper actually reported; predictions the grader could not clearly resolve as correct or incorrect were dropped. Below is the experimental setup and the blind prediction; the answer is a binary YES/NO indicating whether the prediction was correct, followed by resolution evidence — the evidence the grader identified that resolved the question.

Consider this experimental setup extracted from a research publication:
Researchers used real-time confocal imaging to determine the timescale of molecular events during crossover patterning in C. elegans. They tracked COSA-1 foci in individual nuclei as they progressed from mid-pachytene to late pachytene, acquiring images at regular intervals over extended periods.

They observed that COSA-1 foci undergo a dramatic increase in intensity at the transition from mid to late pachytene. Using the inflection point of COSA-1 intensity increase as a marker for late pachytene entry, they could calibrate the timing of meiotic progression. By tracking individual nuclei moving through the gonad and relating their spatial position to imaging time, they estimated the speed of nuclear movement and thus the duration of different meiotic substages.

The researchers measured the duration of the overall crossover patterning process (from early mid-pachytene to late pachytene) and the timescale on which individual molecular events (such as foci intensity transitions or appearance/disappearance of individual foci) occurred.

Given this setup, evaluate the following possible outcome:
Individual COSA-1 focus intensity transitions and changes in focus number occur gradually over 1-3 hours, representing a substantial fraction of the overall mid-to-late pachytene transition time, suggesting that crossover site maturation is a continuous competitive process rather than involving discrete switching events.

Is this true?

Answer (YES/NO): NO